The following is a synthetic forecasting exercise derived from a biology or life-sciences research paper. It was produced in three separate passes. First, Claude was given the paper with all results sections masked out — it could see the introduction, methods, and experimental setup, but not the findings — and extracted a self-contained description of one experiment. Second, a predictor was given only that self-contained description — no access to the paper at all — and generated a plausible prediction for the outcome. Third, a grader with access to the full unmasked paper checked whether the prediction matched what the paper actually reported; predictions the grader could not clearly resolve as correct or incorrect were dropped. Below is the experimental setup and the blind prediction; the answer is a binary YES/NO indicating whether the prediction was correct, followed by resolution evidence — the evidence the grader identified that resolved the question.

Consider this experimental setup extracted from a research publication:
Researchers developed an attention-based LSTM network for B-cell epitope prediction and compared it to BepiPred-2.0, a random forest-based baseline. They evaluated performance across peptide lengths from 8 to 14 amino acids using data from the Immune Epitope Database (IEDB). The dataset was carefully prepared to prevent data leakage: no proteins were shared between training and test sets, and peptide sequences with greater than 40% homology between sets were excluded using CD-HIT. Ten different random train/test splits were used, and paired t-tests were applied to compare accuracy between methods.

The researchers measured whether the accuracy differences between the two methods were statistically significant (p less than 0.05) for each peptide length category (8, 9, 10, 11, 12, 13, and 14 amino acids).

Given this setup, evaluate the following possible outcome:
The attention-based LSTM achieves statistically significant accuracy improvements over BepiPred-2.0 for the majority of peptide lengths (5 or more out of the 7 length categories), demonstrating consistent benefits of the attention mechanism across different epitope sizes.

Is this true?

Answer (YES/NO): YES